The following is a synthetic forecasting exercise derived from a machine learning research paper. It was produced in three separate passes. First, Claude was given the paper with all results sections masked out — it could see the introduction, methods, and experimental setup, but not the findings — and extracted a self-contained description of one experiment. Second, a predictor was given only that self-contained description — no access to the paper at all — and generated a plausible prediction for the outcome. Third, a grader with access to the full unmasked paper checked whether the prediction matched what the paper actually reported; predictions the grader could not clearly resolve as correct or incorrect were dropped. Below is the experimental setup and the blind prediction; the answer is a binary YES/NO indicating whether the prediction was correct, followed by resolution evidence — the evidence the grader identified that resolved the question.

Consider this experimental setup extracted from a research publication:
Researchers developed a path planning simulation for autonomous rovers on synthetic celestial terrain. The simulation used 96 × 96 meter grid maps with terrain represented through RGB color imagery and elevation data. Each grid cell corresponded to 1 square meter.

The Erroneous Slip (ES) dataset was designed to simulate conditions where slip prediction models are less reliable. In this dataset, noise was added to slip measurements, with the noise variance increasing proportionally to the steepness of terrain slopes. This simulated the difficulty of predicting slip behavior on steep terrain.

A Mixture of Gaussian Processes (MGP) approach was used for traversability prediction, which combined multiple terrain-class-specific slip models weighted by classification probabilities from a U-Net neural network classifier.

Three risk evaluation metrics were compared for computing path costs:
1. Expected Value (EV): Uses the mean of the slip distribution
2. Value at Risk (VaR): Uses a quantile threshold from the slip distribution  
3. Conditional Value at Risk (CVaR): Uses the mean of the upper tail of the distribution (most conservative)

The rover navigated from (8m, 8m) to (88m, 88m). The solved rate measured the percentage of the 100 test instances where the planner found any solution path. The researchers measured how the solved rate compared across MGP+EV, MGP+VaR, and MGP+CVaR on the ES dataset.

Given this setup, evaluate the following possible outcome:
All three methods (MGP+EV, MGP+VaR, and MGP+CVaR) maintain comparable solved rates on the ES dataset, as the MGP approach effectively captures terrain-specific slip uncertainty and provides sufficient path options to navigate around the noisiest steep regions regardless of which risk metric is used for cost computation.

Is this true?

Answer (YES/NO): NO